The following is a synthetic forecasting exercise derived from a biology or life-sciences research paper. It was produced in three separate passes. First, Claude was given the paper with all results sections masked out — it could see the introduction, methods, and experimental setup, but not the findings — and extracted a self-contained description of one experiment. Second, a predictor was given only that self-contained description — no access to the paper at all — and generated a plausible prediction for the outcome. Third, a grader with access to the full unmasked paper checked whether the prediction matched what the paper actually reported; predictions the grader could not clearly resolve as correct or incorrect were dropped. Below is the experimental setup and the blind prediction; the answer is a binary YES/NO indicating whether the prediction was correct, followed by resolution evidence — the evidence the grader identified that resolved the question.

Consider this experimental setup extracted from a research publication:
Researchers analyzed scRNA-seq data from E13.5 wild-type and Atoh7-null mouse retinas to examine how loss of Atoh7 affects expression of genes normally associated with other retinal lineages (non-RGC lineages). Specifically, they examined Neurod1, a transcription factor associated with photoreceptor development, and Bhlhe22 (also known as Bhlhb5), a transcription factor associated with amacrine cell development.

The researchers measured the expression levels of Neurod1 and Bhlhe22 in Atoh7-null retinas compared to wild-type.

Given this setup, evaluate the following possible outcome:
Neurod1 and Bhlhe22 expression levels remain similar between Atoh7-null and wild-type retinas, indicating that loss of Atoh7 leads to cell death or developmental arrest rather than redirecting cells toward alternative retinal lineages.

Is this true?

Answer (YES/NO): NO